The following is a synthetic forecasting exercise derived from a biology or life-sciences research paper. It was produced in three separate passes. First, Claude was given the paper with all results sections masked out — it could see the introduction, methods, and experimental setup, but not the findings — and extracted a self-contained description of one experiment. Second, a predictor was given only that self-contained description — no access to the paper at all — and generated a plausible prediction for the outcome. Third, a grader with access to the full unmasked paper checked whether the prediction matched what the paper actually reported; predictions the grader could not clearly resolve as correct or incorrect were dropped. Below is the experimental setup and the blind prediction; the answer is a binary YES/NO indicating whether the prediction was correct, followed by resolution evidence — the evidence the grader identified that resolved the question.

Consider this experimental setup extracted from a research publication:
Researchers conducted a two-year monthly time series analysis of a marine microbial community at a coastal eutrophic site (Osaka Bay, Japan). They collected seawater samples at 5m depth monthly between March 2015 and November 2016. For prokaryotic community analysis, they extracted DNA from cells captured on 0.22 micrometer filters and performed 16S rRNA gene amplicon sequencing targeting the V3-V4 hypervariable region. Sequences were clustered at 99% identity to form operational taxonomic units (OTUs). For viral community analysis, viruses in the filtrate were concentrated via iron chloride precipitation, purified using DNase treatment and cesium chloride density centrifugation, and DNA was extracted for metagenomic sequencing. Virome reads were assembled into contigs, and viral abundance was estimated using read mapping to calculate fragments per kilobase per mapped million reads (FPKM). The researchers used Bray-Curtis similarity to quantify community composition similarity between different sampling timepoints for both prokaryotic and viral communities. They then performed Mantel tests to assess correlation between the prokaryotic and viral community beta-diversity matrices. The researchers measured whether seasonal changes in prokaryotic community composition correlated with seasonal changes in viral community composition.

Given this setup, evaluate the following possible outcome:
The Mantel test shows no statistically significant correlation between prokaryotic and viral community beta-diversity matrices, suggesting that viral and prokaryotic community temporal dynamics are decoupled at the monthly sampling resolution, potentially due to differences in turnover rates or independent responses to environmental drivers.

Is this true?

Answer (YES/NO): NO